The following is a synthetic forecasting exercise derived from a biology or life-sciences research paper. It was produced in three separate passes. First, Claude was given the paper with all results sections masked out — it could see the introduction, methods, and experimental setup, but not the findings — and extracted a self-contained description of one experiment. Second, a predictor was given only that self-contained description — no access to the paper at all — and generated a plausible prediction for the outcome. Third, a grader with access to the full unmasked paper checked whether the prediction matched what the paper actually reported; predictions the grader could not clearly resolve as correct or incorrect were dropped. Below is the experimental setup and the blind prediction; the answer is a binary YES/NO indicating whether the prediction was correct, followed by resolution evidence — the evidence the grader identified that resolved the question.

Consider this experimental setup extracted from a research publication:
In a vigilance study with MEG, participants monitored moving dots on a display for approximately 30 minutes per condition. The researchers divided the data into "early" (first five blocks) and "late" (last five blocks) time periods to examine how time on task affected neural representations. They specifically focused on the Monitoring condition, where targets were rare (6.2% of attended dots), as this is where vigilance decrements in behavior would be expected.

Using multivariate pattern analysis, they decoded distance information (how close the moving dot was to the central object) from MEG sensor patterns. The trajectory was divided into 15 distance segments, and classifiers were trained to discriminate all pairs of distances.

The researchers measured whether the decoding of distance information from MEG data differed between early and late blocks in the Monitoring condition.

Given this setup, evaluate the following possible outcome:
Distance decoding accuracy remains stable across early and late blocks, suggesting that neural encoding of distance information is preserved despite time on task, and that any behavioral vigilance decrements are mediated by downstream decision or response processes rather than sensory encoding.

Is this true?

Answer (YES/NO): NO